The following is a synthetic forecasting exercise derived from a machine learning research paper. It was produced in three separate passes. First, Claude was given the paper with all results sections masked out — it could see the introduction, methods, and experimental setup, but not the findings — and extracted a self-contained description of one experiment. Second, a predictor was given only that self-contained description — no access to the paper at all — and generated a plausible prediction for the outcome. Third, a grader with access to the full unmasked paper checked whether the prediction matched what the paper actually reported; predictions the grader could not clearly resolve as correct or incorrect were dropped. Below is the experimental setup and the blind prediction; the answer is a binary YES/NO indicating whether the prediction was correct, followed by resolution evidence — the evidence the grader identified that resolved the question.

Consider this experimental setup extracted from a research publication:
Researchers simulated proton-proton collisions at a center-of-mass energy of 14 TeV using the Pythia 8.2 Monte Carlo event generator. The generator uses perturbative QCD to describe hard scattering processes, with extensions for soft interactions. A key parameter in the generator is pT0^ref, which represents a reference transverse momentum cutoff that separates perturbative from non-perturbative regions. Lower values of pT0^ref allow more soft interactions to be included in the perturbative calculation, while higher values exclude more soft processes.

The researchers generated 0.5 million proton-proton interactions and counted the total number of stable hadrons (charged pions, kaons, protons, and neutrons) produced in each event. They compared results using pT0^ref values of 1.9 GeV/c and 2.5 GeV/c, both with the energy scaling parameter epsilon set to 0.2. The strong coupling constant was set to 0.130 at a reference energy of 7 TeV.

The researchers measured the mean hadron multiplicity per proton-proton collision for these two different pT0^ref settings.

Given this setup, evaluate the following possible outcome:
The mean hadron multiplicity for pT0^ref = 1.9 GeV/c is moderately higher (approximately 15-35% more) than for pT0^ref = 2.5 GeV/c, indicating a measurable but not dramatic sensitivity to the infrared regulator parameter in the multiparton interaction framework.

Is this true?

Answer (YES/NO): NO